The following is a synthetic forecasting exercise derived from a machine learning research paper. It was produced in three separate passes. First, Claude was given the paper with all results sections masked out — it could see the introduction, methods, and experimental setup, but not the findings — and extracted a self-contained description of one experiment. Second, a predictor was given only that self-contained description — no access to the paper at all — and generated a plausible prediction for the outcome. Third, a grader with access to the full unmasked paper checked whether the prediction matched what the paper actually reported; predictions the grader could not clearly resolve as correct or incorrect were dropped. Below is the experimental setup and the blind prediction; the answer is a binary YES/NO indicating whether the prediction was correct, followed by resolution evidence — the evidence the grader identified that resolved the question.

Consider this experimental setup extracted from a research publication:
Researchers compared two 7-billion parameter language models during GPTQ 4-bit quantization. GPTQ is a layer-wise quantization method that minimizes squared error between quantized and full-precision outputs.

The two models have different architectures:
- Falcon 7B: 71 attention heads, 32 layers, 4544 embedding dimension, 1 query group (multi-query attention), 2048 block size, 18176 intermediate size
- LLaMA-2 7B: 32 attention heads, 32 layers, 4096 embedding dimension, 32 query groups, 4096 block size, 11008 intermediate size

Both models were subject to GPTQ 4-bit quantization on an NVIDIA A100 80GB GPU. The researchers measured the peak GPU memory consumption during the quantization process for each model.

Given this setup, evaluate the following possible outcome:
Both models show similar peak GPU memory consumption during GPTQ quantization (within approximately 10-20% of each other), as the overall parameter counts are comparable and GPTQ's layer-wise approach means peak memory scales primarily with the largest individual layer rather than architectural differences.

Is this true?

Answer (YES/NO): YES